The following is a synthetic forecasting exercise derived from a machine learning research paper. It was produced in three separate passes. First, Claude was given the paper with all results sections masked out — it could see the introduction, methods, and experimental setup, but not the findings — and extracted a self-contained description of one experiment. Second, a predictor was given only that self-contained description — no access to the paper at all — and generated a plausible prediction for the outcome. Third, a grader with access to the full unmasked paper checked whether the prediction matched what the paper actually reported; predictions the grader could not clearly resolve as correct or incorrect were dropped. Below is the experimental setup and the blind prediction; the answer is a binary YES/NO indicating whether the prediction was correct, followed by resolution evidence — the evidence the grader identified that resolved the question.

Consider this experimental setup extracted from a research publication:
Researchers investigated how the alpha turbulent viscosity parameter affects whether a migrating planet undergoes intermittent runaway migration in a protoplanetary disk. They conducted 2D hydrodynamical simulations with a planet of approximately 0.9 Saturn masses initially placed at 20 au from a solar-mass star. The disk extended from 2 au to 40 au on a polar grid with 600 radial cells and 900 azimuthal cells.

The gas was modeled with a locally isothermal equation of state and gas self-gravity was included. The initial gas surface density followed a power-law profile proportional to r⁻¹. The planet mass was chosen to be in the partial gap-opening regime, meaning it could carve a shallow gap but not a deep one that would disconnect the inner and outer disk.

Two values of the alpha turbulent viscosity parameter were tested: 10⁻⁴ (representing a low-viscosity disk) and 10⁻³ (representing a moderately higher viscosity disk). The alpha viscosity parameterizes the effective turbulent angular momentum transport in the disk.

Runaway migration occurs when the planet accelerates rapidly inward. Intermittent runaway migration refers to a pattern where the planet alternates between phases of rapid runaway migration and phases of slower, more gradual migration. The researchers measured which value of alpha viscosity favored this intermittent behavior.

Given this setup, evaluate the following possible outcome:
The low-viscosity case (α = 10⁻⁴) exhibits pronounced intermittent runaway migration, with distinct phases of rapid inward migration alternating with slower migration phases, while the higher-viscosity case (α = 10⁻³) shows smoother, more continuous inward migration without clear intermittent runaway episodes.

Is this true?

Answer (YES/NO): NO